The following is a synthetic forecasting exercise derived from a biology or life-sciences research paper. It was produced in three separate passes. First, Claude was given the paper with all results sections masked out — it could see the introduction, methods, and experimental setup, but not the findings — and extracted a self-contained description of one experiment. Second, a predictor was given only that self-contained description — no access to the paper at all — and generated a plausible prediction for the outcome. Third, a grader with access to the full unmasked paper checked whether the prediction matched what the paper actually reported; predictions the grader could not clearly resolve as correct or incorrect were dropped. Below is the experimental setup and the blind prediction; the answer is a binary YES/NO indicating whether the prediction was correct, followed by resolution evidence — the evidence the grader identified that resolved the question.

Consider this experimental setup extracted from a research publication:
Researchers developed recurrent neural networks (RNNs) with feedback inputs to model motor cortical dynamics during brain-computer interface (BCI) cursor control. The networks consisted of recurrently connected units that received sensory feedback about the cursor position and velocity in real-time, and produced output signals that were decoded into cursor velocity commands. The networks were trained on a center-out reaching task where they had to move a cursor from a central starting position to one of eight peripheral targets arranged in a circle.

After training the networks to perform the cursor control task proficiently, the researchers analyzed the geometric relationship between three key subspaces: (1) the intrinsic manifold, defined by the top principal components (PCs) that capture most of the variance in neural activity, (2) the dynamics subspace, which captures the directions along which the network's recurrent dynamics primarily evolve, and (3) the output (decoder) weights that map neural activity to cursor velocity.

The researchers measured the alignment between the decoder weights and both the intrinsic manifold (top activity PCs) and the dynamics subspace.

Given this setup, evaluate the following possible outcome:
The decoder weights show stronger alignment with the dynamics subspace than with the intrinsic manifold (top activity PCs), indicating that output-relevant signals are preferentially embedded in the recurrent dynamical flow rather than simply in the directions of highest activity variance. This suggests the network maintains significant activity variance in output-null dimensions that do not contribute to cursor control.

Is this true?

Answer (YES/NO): NO